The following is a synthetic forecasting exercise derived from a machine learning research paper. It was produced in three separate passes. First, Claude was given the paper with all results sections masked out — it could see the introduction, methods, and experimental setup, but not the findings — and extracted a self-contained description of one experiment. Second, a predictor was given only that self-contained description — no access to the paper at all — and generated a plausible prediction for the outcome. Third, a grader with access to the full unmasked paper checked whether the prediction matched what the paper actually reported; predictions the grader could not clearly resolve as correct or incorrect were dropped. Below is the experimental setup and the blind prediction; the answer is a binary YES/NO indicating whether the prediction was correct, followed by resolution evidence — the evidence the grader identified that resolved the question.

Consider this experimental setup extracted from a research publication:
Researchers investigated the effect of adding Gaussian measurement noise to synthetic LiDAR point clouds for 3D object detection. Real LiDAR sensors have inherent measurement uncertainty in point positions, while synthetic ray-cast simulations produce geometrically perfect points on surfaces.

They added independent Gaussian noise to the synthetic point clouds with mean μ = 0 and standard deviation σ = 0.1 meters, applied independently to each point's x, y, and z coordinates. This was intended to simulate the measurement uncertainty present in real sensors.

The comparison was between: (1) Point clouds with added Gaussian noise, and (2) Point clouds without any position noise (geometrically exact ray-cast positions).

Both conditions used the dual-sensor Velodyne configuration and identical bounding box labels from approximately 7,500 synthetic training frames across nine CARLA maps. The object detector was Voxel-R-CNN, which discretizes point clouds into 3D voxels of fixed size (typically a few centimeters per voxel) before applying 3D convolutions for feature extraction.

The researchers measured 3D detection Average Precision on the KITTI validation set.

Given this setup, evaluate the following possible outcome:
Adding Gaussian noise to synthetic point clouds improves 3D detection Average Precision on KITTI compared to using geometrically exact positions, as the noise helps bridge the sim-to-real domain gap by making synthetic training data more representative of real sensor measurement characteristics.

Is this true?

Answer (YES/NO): NO